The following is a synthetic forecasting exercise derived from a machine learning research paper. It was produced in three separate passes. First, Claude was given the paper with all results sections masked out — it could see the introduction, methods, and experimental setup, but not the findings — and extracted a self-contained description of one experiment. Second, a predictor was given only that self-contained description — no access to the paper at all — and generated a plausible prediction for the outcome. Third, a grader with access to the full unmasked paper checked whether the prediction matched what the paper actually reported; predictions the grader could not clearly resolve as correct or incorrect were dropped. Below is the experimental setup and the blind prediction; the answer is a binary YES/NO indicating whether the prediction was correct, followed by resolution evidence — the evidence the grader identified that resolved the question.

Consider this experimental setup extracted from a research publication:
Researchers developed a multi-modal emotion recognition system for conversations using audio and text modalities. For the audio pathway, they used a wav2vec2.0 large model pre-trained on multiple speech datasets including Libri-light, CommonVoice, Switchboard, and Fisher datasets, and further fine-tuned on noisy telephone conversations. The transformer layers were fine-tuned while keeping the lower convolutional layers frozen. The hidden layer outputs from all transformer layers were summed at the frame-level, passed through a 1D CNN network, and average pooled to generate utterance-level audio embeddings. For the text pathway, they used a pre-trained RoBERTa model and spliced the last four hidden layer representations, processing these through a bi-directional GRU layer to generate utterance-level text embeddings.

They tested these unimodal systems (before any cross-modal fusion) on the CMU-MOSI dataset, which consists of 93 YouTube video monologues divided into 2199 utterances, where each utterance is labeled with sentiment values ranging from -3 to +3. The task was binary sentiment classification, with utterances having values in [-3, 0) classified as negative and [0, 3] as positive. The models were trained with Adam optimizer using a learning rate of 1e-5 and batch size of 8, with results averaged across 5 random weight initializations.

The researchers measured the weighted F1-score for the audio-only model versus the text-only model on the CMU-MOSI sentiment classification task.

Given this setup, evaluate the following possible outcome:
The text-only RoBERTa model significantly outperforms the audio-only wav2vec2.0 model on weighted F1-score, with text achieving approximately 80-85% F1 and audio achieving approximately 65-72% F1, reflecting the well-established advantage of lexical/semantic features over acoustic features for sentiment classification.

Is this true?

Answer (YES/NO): NO